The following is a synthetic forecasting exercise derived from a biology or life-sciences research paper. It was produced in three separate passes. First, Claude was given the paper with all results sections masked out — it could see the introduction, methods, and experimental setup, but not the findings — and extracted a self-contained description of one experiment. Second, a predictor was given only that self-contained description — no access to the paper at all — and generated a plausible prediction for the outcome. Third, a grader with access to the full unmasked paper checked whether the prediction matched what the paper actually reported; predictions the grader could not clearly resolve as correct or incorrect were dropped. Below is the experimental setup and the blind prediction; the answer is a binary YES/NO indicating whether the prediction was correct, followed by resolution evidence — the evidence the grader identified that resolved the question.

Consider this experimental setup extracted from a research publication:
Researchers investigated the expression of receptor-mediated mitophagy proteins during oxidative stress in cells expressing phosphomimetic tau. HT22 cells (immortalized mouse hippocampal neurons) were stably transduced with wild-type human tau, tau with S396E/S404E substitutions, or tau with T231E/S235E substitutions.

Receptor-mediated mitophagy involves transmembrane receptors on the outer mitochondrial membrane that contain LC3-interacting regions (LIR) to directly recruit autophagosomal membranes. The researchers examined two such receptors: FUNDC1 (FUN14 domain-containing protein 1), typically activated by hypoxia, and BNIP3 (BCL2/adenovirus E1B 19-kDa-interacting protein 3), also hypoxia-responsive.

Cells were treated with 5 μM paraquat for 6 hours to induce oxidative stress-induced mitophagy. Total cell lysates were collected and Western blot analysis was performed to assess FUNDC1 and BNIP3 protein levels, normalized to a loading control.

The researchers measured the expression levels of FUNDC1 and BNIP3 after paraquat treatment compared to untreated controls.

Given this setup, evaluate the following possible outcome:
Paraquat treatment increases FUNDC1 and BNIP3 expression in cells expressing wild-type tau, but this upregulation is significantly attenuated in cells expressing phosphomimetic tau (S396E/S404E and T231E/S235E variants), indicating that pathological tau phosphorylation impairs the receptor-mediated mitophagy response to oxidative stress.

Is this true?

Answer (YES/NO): NO